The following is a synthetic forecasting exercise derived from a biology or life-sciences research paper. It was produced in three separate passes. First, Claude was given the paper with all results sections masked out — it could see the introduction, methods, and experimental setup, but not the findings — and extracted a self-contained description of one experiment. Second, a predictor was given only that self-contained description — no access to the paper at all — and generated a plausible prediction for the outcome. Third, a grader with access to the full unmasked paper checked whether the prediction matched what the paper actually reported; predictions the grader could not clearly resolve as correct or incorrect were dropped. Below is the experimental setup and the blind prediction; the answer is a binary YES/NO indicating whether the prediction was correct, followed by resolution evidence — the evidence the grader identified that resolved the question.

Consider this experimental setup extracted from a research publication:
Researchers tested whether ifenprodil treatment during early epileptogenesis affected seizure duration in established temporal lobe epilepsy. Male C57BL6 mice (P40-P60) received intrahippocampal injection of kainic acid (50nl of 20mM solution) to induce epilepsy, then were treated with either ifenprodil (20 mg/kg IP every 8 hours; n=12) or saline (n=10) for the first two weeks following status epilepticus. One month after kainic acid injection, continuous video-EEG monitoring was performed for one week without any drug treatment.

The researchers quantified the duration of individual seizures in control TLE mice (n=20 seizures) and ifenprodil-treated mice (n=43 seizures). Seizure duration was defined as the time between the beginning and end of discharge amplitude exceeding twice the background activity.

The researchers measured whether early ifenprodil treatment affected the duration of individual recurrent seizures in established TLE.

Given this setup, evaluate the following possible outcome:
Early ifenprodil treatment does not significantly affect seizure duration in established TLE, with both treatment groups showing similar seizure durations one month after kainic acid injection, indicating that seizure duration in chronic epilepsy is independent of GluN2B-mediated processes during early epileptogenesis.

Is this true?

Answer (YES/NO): YES